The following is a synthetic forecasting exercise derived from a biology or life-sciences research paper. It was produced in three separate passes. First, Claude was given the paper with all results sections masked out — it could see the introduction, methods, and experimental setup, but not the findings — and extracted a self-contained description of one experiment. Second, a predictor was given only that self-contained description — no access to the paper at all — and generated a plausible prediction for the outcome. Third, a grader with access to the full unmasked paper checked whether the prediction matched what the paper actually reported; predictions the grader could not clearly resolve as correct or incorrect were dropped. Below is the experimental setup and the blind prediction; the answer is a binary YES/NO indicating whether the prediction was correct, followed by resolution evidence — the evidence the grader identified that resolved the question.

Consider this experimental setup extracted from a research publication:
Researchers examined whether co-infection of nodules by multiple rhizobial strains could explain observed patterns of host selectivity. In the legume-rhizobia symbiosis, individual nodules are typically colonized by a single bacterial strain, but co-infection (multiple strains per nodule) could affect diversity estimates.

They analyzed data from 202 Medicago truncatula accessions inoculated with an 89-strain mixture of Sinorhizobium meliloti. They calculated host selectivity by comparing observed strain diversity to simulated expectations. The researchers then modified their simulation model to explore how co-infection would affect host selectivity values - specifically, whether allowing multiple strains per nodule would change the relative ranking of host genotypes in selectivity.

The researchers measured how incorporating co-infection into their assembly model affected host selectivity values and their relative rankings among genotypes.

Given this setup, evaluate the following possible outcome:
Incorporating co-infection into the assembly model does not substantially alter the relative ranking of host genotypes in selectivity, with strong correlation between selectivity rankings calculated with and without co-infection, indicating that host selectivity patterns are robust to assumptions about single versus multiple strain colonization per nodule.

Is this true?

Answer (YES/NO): YES